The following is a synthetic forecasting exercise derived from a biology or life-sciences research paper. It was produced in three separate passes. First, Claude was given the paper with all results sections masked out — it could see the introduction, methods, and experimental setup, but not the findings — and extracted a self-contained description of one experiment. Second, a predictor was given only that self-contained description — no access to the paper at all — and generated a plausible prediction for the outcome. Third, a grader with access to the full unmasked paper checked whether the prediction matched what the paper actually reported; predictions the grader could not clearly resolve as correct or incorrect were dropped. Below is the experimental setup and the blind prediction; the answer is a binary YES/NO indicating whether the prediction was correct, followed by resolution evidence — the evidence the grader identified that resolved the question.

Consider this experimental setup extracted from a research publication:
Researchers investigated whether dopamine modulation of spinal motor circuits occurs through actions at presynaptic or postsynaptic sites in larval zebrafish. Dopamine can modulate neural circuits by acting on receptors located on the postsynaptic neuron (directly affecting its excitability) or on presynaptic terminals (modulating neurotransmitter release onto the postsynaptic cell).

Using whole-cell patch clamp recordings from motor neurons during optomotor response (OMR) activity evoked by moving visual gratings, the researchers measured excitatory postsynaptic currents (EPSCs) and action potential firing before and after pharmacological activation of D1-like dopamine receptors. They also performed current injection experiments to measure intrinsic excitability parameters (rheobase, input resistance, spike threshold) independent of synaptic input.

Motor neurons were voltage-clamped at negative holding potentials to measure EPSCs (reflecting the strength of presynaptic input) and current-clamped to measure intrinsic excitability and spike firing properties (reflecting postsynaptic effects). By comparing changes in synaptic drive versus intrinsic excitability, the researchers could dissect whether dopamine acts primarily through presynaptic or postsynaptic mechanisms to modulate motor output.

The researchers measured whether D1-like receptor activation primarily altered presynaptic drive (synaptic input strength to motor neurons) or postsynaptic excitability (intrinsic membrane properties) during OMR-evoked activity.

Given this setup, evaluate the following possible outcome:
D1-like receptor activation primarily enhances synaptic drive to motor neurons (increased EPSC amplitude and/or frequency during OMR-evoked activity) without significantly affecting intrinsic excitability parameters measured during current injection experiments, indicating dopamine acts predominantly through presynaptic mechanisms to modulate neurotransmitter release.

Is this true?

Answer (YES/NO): NO